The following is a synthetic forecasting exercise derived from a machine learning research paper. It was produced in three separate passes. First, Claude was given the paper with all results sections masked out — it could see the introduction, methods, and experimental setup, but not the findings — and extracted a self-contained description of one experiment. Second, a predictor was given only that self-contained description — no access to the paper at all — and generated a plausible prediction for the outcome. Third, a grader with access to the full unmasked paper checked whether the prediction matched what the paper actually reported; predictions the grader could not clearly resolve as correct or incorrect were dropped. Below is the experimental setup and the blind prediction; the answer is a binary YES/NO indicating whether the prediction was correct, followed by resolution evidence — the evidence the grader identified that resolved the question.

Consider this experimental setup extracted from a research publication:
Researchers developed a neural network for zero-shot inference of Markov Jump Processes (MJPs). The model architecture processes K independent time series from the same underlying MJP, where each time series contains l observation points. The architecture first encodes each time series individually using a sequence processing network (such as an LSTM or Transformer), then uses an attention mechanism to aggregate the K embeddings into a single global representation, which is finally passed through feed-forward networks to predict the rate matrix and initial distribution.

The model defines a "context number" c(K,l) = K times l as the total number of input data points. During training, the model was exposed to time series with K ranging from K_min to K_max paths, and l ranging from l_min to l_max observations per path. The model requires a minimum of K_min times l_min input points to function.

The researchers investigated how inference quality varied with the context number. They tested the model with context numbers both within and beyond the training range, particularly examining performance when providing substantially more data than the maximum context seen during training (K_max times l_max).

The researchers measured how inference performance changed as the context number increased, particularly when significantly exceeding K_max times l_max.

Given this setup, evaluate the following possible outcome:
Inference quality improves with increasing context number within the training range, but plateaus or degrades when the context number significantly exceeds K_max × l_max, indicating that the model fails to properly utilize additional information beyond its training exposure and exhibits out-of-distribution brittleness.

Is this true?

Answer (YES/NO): YES